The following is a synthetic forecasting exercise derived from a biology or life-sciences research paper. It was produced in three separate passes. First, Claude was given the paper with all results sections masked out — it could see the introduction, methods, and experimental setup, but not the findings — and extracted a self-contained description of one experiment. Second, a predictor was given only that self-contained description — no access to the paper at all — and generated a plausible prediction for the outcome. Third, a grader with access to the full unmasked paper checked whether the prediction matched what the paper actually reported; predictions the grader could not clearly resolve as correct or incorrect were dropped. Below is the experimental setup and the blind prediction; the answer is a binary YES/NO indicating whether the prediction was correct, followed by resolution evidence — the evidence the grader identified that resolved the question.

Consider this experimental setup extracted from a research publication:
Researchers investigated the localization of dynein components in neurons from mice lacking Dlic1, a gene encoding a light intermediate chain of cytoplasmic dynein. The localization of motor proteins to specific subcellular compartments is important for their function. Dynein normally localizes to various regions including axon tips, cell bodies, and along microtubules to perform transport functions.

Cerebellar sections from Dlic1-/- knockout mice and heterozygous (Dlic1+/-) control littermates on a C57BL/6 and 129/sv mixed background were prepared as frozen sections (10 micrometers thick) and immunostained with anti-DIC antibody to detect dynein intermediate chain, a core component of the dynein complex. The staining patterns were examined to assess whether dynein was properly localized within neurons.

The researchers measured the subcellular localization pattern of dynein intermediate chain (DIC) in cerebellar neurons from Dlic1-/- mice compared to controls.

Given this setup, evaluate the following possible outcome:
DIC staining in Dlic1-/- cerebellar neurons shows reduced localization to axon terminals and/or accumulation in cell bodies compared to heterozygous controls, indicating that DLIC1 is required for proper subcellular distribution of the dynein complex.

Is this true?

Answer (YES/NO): NO